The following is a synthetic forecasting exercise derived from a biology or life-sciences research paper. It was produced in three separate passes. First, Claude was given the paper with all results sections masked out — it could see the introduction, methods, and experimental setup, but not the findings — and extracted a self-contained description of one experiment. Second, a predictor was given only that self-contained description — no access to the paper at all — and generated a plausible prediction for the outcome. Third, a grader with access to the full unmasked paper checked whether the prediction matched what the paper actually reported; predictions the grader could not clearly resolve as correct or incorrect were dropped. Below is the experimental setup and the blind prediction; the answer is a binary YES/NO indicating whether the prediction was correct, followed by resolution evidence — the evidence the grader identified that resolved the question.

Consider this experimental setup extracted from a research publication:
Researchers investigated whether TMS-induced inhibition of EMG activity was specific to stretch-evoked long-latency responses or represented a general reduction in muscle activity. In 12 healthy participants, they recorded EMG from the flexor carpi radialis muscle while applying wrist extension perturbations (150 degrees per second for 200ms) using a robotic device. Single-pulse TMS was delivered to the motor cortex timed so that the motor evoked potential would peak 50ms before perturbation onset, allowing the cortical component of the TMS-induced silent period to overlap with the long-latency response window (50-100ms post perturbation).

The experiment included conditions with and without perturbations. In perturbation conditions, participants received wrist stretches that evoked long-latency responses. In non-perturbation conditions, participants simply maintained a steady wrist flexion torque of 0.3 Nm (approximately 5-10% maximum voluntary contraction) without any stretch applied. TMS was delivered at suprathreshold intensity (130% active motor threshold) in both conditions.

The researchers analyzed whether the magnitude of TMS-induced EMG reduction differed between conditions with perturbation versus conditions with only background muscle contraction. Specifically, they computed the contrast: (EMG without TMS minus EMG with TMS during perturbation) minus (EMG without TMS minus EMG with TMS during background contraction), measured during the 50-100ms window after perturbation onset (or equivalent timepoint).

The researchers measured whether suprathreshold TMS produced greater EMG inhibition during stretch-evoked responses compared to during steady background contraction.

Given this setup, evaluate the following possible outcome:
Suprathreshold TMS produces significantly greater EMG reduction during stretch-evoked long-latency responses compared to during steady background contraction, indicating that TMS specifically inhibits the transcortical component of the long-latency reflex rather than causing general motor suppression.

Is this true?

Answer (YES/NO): YES